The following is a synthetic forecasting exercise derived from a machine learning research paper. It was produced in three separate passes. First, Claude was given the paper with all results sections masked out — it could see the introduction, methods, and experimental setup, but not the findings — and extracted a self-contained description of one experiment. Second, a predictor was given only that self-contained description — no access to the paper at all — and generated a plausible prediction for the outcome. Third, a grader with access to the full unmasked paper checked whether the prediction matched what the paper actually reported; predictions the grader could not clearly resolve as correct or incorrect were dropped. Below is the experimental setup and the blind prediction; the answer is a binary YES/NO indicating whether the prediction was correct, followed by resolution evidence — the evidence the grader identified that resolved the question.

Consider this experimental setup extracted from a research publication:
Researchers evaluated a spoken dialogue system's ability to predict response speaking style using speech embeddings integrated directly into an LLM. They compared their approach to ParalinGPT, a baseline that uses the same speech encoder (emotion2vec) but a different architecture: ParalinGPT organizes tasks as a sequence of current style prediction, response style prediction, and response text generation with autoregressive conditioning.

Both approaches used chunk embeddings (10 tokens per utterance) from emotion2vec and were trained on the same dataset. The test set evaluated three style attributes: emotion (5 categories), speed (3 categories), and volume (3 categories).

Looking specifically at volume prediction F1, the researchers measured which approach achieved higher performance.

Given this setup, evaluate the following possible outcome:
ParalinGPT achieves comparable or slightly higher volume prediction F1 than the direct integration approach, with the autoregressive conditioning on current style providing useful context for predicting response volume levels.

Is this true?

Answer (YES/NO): YES